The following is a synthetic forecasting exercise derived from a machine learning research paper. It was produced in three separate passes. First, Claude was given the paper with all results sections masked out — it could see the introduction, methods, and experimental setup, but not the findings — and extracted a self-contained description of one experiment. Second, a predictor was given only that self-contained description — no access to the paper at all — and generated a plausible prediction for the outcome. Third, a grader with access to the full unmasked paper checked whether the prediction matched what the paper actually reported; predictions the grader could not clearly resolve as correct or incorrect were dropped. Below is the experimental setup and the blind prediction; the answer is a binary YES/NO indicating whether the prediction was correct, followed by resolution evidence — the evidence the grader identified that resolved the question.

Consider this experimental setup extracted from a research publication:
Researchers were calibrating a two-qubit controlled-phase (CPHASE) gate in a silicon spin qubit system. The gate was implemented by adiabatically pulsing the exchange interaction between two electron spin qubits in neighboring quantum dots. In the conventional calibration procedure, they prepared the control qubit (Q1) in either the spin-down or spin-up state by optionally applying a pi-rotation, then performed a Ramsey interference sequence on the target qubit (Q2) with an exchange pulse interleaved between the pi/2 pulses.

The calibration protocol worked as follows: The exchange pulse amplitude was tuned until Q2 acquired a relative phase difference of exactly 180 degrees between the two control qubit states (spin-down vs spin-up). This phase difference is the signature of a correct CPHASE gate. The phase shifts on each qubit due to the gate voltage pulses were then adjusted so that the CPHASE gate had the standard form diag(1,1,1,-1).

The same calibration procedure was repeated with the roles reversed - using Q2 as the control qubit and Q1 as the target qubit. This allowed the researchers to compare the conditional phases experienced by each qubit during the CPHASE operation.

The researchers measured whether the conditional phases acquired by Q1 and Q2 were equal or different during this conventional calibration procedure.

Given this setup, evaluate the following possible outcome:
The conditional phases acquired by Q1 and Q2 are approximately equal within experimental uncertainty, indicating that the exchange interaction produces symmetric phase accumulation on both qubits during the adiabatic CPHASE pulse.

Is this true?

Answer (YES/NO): NO